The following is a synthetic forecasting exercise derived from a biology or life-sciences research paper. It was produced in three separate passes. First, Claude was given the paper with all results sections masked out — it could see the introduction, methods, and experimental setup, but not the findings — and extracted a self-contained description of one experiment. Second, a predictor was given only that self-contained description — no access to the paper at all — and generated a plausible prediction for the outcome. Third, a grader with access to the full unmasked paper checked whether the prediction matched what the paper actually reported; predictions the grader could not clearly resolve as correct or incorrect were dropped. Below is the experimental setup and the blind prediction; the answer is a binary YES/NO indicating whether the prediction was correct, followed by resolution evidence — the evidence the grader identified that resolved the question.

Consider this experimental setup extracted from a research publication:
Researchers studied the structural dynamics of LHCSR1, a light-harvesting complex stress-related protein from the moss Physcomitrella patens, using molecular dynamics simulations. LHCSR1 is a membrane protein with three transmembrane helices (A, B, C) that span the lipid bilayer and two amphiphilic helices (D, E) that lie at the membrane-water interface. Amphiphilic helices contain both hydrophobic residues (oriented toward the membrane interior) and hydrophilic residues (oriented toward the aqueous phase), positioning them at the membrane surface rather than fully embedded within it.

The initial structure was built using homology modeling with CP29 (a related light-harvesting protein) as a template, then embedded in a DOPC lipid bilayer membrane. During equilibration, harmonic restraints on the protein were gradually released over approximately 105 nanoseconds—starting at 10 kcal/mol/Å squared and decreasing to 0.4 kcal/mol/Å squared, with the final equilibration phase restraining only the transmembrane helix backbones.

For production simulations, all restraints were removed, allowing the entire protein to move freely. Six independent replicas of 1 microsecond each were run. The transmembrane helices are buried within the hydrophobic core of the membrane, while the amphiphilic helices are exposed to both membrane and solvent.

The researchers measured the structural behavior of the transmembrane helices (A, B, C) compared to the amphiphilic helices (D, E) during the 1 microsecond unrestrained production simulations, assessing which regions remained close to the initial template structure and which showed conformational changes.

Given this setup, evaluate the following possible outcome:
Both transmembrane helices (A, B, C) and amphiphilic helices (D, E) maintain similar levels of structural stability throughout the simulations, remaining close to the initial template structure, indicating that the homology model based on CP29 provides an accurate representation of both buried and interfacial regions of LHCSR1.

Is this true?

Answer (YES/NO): NO